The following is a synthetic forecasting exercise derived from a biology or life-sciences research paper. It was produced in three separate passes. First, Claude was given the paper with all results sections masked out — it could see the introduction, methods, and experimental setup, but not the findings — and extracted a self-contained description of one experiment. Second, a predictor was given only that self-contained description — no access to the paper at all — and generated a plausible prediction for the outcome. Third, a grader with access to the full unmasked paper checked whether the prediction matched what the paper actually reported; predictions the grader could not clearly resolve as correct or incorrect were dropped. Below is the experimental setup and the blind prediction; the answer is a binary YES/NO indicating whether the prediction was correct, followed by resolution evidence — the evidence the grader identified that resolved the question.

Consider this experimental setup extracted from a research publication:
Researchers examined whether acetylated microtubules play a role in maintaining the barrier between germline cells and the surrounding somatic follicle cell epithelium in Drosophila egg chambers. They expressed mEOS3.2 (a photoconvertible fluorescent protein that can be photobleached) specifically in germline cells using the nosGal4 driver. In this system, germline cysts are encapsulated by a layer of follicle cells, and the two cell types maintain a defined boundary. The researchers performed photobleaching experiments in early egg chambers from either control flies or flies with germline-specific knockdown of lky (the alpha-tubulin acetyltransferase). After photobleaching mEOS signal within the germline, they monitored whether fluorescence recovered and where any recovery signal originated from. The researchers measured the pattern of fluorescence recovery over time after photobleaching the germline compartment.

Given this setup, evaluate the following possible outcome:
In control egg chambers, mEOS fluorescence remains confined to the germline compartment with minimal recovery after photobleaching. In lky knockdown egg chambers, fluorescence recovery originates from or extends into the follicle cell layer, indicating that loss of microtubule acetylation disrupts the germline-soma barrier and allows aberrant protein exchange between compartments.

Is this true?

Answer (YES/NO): YES